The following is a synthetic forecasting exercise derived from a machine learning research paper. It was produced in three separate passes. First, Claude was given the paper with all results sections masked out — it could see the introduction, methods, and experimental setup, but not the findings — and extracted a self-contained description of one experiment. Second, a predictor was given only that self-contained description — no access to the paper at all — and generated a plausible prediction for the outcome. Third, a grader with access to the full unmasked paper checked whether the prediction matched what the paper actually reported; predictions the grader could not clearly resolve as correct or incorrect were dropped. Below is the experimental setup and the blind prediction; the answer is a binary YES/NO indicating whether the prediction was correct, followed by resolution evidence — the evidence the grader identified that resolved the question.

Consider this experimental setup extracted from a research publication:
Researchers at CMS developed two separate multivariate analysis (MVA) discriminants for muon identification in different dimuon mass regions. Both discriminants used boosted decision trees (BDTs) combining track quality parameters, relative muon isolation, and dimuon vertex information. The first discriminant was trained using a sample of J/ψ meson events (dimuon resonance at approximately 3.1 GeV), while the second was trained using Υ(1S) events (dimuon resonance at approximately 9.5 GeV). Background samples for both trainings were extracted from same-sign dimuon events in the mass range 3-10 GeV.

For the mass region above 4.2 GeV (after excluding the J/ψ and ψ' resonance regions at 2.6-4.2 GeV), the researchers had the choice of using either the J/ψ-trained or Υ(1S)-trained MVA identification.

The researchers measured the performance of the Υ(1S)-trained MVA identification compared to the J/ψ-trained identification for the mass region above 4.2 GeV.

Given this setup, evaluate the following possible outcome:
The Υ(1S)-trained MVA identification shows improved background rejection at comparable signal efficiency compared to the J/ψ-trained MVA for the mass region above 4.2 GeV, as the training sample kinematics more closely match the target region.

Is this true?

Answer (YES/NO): YES